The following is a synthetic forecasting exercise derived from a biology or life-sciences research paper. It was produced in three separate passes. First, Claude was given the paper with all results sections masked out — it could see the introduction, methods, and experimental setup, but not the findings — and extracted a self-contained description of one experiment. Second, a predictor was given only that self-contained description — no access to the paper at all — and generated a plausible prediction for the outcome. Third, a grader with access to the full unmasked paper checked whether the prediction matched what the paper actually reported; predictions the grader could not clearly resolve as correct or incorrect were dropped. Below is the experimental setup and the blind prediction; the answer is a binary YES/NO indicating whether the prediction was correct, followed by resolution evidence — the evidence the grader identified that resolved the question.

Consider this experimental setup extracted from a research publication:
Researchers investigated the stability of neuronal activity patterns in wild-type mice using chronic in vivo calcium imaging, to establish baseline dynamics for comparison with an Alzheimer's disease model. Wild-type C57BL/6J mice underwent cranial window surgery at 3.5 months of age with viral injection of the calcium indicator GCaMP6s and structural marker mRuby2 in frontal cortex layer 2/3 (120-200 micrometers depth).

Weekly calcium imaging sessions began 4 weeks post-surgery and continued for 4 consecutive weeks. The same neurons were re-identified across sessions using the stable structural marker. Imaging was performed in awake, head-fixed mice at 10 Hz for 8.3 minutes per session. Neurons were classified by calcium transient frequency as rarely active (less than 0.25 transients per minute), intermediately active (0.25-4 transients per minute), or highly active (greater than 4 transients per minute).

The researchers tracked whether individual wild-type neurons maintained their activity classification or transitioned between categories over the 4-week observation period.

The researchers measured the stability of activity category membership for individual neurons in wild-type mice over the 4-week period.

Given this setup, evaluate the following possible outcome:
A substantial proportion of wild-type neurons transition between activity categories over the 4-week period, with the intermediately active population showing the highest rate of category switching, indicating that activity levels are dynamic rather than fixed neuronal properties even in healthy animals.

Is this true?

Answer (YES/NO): NO